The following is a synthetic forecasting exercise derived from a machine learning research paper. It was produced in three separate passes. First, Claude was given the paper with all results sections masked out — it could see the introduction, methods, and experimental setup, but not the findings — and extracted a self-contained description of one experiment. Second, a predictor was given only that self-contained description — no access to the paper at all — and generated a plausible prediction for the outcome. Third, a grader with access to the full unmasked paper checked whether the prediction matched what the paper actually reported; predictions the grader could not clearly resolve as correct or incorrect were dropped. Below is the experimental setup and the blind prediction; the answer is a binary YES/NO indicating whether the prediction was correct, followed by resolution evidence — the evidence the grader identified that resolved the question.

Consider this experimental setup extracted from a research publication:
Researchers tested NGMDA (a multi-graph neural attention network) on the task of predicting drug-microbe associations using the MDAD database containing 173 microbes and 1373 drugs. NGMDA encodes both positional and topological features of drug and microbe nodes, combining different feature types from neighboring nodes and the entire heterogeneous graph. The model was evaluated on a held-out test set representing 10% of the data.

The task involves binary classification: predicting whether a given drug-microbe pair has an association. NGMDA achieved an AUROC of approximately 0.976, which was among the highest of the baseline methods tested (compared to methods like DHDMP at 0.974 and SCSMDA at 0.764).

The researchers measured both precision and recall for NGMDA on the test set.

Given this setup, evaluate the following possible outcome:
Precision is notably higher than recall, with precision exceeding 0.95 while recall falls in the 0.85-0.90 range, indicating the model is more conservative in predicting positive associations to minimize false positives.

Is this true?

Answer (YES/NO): NO